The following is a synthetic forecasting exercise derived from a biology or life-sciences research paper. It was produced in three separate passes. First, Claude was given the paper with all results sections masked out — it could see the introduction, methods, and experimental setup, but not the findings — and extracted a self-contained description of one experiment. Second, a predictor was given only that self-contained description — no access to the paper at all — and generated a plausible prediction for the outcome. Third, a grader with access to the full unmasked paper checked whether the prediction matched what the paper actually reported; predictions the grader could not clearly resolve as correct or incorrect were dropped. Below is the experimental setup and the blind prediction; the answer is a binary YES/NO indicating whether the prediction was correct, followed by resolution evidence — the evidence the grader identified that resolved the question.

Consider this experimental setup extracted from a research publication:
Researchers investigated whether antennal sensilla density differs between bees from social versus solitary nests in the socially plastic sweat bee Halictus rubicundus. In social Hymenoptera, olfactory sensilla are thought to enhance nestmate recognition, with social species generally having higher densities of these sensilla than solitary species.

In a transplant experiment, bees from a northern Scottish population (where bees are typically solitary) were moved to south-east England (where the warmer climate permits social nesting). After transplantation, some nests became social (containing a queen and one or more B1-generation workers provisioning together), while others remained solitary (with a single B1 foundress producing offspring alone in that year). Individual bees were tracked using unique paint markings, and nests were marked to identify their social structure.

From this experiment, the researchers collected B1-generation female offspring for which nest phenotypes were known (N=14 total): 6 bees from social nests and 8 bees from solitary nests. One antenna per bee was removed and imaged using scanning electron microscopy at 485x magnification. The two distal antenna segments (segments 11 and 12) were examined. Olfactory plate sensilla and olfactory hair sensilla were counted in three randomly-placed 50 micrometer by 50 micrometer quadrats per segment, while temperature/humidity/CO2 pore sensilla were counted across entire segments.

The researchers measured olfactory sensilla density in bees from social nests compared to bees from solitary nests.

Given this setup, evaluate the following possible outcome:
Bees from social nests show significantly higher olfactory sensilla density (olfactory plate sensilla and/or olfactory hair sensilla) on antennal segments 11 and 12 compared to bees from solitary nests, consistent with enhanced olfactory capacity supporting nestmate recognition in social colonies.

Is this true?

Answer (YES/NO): NO